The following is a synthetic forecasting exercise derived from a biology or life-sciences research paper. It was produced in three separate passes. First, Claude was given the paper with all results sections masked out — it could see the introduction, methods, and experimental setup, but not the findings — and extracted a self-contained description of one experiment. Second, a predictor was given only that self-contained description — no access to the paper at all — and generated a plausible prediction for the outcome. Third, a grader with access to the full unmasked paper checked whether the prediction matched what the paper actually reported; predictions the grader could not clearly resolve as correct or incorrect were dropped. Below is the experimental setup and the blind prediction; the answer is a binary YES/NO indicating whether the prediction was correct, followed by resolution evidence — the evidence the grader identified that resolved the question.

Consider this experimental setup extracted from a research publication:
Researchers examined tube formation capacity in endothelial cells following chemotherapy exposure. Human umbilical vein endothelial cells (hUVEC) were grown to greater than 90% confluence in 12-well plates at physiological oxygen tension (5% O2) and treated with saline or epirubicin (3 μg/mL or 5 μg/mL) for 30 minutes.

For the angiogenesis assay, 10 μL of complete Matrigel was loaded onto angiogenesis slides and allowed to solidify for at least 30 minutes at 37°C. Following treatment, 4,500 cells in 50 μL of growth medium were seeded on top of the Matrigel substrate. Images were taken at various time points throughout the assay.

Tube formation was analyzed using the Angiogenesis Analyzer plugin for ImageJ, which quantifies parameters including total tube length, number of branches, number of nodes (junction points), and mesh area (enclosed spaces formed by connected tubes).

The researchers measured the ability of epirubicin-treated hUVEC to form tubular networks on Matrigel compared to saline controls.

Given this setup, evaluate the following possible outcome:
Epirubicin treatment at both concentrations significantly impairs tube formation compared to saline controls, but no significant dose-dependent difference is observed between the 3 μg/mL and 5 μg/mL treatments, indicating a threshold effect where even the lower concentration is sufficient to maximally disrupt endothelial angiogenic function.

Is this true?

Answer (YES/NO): NO